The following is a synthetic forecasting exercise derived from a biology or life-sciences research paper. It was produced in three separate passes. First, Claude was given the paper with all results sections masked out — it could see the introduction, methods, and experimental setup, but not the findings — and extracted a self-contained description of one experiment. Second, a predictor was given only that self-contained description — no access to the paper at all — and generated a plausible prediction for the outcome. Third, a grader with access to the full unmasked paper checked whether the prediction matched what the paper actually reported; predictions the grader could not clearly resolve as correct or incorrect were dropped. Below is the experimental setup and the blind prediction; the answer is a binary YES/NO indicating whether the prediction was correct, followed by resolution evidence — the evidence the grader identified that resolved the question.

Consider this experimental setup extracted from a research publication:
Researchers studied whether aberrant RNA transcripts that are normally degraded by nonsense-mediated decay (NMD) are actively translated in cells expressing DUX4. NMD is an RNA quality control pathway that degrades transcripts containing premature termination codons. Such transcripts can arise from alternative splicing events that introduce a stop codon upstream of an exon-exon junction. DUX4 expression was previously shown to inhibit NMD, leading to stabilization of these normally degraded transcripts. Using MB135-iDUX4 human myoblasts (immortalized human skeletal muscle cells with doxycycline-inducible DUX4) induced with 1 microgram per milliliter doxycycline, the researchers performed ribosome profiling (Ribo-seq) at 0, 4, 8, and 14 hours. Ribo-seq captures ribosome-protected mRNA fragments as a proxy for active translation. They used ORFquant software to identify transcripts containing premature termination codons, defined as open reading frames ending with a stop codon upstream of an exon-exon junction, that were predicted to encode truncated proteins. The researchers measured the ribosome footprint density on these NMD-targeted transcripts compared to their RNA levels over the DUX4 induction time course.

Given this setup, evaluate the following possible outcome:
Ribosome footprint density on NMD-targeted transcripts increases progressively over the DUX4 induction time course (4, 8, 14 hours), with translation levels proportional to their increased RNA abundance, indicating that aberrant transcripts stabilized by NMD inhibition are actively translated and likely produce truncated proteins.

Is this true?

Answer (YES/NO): YES